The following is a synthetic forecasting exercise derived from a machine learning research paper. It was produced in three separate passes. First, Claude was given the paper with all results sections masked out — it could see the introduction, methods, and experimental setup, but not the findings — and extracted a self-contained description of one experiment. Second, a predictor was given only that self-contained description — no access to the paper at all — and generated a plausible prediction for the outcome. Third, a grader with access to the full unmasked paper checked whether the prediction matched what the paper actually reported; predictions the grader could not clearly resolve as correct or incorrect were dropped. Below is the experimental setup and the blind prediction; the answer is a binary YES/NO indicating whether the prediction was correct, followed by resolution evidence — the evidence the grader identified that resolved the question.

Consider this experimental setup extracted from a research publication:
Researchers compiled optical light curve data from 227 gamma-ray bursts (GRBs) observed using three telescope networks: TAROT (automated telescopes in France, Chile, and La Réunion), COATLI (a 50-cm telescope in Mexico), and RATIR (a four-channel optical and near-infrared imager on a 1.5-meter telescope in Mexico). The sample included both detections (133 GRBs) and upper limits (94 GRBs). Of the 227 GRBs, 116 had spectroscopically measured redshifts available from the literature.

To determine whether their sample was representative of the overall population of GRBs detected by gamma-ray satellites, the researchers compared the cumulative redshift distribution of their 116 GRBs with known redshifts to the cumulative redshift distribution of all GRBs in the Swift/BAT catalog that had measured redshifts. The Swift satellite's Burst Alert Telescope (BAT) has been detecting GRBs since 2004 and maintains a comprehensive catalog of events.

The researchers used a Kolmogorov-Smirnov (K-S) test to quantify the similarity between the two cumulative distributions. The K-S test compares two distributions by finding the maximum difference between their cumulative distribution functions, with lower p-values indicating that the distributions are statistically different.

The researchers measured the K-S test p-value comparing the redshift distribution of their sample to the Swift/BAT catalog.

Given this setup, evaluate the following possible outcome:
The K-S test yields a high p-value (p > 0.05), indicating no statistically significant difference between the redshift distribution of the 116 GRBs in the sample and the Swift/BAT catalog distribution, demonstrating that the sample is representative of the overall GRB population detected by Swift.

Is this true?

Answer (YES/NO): YES